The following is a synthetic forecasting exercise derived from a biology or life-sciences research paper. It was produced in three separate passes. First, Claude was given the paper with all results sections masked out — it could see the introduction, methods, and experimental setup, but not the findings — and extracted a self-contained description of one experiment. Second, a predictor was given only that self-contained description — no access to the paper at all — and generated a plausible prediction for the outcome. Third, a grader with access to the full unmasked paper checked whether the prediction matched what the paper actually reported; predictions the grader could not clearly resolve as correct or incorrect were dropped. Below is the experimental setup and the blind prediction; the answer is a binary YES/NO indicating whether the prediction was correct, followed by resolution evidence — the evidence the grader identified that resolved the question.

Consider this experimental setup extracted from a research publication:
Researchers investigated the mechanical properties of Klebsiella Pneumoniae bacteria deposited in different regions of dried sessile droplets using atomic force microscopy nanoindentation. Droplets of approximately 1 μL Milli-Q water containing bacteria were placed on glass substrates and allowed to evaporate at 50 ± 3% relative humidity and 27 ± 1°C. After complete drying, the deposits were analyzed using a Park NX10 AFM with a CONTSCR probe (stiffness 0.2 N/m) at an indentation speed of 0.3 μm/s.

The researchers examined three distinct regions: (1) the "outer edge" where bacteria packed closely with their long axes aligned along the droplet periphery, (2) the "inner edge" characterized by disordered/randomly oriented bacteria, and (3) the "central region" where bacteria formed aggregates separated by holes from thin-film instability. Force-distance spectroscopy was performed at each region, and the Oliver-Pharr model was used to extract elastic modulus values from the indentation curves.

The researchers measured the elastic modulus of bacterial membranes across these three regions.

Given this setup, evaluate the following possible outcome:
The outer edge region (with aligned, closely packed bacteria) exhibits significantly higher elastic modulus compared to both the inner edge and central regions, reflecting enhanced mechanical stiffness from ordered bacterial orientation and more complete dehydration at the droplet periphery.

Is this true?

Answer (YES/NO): NO